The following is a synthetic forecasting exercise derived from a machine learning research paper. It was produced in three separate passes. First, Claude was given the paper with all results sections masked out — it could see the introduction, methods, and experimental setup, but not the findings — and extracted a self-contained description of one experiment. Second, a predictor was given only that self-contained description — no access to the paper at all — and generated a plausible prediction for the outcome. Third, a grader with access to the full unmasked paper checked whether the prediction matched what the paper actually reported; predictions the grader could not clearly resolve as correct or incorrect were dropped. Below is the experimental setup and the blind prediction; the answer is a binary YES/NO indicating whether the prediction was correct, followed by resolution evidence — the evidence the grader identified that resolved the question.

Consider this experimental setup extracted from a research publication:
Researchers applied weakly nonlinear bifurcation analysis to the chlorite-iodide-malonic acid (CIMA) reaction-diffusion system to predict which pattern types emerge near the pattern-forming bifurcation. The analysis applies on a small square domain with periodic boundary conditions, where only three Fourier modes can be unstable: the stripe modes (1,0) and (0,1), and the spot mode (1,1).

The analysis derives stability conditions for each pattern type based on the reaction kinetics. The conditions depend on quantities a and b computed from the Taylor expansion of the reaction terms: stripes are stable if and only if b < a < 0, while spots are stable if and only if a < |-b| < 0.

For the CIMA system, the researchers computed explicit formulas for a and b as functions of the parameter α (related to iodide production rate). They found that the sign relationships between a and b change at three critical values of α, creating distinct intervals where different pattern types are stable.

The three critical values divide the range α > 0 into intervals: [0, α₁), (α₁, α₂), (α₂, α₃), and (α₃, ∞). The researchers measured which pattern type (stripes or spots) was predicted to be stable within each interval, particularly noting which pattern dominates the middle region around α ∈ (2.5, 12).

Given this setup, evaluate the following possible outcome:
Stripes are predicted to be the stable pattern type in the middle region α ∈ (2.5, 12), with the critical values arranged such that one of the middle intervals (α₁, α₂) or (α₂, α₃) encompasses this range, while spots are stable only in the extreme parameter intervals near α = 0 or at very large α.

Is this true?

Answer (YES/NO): NO